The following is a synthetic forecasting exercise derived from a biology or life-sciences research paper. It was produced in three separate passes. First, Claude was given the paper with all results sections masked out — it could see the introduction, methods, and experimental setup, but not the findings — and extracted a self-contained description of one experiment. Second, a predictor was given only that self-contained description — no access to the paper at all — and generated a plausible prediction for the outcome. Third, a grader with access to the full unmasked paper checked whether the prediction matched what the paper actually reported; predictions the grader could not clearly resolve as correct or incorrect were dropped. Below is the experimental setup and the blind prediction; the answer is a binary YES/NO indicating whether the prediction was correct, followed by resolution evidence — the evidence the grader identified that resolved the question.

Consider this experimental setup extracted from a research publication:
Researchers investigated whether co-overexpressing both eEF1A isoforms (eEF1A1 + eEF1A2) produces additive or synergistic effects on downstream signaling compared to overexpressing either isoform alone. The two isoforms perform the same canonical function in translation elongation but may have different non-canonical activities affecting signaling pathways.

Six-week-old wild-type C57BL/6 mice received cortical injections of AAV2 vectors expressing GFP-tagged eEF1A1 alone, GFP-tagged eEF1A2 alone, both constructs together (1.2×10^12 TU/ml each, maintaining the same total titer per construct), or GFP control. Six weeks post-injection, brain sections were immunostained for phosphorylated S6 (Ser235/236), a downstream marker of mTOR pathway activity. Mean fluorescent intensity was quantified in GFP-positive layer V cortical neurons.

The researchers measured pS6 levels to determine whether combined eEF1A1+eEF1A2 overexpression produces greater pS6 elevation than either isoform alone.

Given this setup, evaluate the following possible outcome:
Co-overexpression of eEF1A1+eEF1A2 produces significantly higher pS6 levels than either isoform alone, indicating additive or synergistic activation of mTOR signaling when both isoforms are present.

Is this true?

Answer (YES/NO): NO